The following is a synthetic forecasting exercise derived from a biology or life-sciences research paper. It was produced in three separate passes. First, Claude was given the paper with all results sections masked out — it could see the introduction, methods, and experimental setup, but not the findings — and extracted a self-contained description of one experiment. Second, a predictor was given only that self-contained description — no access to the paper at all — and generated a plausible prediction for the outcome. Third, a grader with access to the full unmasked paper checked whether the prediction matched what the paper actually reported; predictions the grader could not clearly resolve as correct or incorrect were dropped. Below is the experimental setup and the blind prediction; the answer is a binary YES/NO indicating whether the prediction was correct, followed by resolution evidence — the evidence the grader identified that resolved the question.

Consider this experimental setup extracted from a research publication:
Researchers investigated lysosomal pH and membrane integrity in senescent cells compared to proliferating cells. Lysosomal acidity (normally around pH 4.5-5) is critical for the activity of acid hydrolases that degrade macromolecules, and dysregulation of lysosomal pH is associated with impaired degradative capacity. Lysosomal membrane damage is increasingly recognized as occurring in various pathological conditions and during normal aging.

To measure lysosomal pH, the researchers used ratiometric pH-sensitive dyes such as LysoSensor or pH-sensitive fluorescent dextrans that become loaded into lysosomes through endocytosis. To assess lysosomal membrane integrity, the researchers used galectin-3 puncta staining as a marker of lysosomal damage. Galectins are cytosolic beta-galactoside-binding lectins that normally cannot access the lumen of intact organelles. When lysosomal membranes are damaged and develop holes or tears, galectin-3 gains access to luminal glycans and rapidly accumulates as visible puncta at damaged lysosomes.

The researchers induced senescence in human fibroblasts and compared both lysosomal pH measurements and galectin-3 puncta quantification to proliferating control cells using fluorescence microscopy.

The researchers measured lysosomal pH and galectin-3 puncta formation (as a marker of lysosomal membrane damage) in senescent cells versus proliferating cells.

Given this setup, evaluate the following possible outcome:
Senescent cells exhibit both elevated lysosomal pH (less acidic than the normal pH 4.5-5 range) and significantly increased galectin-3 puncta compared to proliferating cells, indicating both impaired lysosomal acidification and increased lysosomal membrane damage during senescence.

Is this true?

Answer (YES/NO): YES